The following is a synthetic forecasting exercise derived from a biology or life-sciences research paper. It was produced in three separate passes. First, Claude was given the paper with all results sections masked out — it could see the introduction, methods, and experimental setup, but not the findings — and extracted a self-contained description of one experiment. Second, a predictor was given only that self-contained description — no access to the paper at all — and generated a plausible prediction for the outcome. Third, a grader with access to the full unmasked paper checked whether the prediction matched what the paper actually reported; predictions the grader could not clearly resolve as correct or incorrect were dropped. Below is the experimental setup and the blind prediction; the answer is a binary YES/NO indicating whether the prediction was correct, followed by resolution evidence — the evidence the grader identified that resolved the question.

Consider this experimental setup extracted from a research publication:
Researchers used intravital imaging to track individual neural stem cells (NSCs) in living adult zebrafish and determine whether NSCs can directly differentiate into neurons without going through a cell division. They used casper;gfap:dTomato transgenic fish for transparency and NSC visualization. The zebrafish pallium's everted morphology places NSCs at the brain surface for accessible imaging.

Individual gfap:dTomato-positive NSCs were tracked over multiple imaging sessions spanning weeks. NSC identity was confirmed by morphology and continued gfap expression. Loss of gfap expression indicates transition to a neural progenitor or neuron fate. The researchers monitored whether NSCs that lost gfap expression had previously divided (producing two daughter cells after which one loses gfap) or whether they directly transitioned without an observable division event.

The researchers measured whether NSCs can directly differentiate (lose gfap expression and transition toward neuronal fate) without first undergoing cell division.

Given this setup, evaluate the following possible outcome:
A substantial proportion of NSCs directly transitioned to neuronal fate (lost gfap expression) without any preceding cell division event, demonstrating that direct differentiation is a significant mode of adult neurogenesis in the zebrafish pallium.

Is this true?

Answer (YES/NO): YES